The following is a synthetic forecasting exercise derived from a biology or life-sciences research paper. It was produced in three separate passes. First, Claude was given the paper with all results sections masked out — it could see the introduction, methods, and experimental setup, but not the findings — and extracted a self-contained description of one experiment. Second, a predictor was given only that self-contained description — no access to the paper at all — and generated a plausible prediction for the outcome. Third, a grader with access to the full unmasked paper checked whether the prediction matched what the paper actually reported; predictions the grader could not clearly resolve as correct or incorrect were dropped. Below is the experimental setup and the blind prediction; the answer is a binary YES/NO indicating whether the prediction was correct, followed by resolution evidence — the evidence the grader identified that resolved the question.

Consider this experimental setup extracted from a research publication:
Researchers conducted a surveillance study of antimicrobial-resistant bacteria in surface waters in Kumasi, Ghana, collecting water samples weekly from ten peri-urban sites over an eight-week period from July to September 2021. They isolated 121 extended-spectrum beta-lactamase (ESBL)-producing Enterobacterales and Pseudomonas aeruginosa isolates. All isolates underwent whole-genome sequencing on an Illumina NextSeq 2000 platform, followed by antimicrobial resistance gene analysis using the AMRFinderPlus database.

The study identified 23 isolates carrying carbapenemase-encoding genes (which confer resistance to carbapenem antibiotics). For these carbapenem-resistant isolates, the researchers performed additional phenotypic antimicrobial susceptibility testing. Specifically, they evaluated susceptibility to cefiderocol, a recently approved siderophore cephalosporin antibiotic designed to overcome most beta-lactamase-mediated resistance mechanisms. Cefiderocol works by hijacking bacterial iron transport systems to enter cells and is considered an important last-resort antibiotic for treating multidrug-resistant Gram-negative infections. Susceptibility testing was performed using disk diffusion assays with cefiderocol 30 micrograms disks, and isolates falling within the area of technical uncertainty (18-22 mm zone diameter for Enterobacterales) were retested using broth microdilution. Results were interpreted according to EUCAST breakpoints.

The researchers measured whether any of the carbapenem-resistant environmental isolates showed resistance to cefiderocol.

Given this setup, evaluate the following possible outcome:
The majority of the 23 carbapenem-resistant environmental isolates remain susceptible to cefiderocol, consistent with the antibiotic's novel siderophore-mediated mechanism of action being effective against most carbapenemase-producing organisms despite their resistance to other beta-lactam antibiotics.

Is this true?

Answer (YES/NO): YES